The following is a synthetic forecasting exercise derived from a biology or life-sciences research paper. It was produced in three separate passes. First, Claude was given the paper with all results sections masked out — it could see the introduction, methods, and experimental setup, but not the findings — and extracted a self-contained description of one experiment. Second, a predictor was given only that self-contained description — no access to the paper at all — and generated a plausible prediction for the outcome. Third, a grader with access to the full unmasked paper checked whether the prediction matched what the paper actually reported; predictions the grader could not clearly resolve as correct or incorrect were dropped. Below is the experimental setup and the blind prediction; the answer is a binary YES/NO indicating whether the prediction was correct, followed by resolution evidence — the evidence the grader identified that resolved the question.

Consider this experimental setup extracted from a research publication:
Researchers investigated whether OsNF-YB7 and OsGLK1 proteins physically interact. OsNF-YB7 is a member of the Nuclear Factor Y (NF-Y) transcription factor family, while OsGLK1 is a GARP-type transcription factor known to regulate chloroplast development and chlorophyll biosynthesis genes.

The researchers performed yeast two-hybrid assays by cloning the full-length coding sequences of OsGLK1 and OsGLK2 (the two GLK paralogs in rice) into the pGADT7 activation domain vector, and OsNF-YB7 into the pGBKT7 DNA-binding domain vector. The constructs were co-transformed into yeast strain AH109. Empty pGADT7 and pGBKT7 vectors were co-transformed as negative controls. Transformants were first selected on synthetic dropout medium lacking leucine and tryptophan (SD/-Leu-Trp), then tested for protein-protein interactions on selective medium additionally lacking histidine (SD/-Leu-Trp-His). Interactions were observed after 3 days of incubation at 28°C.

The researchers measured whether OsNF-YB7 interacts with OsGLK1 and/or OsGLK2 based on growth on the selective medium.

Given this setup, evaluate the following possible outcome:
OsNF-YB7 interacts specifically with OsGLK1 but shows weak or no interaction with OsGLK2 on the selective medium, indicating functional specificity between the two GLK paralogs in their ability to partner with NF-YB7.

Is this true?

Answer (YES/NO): NO